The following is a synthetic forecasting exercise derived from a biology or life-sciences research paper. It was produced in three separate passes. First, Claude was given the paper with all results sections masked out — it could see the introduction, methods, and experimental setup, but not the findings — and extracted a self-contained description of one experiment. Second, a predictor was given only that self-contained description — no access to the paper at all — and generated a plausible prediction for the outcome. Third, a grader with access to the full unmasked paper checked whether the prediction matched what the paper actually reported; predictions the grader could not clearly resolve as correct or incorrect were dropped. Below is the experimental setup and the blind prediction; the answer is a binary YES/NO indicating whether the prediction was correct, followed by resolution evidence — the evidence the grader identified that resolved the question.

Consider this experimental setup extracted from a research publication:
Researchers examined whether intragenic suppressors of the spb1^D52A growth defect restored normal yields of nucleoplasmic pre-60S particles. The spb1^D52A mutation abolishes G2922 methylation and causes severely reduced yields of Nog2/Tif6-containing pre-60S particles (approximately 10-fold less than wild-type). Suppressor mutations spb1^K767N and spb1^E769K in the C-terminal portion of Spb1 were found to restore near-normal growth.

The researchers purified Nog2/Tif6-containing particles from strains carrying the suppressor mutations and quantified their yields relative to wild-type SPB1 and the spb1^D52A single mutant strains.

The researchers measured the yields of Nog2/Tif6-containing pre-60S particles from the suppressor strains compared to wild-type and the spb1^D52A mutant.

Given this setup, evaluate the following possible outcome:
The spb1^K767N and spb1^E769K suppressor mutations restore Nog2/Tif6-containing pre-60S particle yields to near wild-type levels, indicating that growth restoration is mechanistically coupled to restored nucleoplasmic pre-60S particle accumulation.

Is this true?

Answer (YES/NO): YES